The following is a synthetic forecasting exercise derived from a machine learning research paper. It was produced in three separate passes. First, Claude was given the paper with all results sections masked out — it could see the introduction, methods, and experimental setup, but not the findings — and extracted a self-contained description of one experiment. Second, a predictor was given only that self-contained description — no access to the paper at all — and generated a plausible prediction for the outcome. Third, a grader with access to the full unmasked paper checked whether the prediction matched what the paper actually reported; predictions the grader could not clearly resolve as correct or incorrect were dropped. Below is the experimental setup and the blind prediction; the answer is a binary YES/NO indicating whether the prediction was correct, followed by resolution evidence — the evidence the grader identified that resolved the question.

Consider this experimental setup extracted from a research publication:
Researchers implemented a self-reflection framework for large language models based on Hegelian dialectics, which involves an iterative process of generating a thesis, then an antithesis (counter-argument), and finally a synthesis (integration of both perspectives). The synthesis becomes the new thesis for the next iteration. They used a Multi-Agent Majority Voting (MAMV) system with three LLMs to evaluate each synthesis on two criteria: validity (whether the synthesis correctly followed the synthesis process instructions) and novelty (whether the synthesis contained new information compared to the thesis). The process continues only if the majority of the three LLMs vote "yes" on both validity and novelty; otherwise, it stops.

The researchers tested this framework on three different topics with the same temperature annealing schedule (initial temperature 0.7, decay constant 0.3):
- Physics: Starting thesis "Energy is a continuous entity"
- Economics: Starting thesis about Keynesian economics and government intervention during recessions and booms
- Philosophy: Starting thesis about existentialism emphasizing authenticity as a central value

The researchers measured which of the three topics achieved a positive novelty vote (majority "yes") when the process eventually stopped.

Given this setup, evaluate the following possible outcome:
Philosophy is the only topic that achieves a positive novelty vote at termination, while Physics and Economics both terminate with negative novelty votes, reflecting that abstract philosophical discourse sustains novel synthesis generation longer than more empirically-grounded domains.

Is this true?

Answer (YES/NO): YES